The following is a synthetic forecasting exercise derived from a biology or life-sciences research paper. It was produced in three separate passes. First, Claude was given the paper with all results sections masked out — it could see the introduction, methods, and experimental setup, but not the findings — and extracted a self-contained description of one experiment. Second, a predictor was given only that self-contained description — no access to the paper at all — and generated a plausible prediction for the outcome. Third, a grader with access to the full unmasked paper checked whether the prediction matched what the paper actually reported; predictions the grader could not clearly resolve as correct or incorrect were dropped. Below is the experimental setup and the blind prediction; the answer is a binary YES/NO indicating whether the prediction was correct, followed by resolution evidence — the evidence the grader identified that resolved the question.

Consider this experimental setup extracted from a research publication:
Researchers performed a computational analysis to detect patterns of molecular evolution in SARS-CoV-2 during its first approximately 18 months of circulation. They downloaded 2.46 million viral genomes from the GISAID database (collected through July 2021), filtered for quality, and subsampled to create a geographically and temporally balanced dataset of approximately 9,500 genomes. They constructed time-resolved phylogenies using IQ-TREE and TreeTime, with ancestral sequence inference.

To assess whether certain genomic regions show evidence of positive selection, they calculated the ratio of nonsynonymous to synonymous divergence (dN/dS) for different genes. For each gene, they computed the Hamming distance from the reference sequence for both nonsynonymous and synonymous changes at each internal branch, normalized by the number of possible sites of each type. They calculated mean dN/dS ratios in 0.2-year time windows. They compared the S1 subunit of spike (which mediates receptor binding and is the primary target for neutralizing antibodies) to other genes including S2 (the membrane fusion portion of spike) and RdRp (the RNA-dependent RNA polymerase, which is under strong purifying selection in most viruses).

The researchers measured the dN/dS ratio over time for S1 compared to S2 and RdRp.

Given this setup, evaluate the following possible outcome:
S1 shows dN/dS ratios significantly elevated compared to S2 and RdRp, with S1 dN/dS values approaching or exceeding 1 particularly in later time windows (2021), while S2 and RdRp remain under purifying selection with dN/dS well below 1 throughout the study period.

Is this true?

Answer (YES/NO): YES